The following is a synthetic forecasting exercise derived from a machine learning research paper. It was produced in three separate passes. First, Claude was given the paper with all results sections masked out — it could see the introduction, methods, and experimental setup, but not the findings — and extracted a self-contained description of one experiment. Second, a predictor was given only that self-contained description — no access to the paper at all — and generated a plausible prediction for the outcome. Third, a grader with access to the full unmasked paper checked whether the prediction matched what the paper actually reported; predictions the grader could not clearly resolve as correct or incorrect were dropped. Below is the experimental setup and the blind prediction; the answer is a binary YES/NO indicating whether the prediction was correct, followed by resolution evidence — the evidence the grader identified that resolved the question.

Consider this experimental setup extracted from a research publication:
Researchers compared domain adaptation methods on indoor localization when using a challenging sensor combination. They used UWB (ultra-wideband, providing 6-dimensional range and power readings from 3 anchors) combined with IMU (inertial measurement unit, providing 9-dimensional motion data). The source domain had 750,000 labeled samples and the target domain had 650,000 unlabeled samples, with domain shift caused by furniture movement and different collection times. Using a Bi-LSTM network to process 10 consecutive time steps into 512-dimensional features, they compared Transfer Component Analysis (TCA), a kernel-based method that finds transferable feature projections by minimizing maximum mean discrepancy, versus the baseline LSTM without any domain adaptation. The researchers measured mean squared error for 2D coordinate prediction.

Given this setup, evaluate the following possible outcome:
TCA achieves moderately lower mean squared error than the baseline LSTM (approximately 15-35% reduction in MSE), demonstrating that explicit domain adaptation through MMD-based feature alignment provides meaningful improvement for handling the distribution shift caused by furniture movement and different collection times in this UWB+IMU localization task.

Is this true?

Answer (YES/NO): NO